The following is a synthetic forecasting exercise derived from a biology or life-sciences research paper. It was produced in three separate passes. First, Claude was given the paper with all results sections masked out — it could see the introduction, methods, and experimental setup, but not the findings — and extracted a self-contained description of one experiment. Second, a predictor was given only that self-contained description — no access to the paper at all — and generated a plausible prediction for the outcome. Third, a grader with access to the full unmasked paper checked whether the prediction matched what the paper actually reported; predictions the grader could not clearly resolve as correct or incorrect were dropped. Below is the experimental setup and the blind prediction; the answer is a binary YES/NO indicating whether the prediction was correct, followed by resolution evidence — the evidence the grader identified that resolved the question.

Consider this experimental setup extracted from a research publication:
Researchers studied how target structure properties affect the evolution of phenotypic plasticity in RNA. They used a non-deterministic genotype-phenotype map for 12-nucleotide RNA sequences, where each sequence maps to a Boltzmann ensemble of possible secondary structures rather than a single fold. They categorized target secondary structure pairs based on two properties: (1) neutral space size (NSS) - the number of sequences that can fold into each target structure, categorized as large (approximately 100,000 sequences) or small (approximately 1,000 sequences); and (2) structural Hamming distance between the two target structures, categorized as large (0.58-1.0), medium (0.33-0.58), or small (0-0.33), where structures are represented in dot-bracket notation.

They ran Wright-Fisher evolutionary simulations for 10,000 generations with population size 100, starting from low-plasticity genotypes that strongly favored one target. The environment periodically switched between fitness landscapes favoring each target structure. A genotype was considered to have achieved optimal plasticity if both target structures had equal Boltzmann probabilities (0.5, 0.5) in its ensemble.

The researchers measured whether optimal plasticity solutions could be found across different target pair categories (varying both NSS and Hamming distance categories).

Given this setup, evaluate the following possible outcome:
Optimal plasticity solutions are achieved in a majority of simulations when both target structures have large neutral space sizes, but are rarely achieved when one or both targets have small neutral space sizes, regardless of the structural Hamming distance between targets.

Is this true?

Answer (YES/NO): NO